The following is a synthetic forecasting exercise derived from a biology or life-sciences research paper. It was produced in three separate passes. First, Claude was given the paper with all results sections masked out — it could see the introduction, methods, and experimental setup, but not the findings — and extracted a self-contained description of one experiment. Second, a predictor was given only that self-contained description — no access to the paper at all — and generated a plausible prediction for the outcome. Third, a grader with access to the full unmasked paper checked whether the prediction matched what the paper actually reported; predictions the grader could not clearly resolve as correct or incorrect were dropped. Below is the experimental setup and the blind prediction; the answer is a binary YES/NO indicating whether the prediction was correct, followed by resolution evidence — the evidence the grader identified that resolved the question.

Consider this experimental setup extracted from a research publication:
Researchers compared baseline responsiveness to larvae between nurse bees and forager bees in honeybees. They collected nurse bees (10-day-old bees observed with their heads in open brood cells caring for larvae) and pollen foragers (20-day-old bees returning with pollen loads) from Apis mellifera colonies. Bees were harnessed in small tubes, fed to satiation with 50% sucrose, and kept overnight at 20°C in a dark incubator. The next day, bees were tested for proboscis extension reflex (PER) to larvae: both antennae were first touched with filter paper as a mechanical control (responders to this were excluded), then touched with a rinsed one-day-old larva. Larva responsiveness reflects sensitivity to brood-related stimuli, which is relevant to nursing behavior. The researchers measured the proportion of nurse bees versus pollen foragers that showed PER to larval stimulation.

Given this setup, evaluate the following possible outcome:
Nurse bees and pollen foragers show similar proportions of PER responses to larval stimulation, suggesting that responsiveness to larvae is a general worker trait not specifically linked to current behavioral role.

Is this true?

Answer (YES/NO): NO